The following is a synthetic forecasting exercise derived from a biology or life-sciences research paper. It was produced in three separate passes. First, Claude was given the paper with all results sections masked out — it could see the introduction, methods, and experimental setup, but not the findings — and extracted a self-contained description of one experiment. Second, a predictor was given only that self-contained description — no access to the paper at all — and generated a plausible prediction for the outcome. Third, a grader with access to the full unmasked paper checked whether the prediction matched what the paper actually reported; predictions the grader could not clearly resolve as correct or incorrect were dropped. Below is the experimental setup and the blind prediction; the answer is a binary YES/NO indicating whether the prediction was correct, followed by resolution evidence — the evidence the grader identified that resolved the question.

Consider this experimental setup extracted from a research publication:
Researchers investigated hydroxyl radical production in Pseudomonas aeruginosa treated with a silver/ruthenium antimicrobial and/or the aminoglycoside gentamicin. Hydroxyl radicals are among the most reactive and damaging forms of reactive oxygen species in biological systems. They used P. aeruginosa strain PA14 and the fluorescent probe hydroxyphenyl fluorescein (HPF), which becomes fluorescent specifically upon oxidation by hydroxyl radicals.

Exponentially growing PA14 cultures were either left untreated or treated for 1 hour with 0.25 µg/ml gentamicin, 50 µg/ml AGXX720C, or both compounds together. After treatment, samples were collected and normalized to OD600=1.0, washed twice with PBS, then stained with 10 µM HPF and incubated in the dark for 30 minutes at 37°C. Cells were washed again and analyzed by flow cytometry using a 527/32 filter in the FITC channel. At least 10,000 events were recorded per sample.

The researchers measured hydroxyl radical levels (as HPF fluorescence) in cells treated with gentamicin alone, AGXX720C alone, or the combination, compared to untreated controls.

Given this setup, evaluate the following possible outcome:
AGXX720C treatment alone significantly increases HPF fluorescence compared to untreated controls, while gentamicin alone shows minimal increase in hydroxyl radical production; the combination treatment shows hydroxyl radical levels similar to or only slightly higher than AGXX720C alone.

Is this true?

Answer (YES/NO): NO